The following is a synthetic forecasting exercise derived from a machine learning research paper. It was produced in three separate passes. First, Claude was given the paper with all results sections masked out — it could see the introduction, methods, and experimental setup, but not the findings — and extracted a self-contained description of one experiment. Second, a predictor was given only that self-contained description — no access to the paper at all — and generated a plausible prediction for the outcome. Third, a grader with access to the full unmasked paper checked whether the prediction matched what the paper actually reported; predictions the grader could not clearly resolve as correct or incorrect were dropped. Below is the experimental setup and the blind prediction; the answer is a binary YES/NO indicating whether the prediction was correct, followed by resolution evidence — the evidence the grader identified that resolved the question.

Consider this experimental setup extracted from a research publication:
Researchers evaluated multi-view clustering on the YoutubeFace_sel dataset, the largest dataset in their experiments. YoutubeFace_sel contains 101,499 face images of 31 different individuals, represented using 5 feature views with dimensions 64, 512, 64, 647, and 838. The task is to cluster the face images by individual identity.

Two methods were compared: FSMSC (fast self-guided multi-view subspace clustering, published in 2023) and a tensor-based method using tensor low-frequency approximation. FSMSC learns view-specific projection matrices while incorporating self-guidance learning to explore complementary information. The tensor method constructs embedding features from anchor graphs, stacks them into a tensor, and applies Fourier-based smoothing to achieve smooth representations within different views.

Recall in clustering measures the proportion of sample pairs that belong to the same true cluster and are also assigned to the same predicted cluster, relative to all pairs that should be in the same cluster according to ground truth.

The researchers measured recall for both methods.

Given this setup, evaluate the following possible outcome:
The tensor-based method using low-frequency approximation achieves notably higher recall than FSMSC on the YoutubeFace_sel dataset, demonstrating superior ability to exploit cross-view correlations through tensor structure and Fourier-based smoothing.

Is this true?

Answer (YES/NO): NO